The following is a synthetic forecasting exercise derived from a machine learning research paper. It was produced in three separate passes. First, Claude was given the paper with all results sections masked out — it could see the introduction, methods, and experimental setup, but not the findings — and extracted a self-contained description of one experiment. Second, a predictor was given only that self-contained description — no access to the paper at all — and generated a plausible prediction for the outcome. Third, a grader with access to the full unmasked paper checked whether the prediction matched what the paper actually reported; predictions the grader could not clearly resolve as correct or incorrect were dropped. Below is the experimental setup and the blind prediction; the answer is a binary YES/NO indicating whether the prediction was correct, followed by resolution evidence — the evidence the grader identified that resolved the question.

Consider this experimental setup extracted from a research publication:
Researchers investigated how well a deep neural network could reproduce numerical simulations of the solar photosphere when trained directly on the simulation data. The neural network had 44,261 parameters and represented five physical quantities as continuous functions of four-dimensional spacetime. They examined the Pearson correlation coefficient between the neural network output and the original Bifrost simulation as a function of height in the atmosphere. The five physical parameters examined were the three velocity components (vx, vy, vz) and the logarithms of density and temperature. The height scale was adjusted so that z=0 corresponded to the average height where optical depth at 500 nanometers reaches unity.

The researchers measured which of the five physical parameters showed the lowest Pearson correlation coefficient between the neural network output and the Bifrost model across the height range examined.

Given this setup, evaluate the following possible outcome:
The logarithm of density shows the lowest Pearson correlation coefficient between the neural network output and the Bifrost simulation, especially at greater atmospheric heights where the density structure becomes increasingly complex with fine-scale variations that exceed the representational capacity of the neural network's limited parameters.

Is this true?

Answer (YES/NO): NO